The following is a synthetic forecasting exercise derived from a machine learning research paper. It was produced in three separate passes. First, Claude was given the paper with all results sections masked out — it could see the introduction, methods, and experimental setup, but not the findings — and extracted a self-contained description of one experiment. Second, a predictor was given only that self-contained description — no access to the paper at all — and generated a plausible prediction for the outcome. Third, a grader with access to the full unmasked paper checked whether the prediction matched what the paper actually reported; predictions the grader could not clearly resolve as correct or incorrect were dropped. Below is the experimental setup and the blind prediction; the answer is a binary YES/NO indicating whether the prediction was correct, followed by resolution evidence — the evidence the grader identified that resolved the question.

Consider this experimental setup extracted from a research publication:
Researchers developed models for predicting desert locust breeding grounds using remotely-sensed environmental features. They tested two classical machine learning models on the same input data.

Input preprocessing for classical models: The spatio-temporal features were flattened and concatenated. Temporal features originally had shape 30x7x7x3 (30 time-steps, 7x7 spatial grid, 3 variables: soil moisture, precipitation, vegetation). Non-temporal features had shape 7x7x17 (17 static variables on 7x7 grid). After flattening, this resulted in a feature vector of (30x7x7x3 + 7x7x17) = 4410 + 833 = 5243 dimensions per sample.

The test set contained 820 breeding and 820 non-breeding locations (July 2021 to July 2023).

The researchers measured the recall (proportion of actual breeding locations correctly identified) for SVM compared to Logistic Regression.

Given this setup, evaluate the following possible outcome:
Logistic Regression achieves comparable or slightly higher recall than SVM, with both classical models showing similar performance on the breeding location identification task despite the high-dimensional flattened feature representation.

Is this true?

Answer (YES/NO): NO